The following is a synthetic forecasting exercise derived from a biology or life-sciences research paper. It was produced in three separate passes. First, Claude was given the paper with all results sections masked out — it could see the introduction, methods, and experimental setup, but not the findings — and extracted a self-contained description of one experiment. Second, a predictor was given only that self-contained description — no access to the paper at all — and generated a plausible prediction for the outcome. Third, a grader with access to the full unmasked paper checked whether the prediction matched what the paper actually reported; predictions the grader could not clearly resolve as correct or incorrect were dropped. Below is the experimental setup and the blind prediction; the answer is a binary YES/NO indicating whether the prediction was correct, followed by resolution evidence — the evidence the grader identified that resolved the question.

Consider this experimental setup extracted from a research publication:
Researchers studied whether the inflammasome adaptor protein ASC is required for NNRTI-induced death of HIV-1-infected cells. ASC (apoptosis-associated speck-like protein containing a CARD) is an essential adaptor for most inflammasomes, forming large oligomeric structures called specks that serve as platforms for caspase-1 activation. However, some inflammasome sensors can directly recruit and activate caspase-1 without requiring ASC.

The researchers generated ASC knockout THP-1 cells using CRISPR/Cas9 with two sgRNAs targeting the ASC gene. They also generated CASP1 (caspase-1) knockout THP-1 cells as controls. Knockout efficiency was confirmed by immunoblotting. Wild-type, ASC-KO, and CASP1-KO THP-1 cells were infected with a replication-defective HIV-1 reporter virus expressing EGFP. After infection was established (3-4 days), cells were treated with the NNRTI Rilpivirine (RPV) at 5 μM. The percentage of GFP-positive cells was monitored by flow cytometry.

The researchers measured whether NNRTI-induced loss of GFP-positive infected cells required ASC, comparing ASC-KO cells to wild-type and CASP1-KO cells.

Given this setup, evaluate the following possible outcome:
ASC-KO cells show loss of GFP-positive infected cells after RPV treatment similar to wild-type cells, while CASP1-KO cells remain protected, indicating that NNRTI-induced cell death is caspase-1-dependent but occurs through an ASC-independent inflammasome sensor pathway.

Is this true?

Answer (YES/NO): YES